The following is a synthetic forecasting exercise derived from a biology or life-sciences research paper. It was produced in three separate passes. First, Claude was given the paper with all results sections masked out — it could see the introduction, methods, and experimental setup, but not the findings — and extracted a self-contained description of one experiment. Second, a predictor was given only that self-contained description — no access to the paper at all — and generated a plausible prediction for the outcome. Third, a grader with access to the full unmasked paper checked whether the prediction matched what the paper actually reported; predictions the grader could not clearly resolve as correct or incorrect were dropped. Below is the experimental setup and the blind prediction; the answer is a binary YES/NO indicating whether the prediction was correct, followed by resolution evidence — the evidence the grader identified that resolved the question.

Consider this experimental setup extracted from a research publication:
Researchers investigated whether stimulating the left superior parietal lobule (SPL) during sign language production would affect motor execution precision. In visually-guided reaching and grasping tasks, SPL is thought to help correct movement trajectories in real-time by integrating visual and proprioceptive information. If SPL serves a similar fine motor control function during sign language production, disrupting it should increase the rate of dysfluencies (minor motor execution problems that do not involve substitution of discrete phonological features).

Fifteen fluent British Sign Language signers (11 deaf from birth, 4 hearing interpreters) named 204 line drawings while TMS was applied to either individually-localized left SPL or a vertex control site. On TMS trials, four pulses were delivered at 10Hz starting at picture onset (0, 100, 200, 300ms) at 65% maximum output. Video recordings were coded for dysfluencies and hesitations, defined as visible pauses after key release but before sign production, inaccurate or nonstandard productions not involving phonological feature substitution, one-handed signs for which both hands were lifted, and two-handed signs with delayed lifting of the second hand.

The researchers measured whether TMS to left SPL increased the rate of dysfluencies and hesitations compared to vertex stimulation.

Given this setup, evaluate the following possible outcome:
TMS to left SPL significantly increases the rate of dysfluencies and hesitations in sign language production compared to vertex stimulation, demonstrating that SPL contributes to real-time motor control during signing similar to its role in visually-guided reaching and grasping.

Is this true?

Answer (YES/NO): NO